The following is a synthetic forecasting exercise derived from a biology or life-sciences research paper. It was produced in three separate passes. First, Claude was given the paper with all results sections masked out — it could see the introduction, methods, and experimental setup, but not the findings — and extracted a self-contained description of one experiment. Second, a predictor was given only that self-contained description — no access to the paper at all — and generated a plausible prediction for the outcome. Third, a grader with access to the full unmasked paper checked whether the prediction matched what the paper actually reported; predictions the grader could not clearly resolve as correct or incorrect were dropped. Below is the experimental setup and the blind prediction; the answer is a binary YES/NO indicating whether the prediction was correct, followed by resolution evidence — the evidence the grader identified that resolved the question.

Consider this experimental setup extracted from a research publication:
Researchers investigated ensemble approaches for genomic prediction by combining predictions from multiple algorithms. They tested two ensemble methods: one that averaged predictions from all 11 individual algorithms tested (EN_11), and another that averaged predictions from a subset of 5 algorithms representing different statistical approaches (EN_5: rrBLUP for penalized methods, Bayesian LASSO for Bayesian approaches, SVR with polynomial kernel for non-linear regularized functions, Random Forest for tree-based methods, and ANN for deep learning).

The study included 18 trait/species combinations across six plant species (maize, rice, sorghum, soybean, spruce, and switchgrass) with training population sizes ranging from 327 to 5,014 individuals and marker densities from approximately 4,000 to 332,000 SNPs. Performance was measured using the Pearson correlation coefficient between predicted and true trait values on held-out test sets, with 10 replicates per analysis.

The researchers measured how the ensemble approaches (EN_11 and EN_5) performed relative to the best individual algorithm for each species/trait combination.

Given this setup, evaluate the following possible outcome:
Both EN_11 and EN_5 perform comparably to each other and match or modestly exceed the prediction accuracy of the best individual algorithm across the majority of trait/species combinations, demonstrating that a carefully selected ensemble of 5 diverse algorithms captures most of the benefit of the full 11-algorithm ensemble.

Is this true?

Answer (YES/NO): YES